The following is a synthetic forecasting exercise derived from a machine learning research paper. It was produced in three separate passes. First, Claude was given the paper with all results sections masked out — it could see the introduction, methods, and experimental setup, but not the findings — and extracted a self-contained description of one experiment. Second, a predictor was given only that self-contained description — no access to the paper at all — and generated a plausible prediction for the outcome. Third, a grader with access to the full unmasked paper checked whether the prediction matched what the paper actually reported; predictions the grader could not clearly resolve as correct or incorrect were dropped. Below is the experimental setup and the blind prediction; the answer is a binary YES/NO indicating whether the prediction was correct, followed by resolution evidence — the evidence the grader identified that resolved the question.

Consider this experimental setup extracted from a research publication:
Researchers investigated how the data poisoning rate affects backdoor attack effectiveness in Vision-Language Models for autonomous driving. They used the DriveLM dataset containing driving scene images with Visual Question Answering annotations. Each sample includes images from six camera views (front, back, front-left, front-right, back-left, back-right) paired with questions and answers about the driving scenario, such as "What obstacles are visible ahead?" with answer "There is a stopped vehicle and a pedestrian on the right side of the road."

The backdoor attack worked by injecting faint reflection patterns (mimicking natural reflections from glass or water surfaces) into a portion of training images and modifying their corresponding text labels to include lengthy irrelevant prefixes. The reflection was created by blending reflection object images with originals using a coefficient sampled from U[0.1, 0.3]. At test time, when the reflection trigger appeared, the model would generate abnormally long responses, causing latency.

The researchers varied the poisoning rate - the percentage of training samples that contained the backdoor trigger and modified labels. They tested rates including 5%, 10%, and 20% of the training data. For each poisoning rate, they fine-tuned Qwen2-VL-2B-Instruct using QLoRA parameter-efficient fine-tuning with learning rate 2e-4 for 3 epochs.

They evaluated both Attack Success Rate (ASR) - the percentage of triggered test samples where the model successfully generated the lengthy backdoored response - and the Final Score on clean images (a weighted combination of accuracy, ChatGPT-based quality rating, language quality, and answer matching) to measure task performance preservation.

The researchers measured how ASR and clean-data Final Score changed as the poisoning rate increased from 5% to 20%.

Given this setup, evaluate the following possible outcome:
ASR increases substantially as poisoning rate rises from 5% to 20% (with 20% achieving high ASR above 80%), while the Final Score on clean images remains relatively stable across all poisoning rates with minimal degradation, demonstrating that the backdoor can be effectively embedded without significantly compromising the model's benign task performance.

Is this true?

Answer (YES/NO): NO